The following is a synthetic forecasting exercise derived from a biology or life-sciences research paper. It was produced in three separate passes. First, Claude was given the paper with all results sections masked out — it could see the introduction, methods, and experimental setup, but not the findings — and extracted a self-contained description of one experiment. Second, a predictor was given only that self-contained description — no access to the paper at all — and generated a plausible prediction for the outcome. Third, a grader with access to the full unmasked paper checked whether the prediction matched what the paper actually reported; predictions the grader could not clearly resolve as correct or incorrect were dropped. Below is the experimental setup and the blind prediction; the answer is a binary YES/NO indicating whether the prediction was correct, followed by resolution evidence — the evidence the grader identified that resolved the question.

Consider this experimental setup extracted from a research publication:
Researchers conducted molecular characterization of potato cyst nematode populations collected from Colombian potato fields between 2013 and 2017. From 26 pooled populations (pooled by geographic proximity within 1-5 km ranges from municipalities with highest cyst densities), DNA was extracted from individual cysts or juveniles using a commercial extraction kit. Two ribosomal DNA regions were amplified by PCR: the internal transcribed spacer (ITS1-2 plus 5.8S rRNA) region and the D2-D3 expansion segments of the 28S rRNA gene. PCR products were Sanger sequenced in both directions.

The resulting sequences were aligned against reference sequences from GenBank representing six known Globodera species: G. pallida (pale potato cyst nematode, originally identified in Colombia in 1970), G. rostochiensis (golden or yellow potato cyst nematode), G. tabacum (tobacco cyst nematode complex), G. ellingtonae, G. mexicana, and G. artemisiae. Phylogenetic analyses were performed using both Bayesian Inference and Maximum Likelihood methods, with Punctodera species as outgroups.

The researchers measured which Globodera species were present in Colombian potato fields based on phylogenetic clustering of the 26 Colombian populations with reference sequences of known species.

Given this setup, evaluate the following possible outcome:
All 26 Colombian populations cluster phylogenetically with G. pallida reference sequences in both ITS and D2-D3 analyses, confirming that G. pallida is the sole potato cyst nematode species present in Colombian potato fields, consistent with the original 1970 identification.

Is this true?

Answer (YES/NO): NO